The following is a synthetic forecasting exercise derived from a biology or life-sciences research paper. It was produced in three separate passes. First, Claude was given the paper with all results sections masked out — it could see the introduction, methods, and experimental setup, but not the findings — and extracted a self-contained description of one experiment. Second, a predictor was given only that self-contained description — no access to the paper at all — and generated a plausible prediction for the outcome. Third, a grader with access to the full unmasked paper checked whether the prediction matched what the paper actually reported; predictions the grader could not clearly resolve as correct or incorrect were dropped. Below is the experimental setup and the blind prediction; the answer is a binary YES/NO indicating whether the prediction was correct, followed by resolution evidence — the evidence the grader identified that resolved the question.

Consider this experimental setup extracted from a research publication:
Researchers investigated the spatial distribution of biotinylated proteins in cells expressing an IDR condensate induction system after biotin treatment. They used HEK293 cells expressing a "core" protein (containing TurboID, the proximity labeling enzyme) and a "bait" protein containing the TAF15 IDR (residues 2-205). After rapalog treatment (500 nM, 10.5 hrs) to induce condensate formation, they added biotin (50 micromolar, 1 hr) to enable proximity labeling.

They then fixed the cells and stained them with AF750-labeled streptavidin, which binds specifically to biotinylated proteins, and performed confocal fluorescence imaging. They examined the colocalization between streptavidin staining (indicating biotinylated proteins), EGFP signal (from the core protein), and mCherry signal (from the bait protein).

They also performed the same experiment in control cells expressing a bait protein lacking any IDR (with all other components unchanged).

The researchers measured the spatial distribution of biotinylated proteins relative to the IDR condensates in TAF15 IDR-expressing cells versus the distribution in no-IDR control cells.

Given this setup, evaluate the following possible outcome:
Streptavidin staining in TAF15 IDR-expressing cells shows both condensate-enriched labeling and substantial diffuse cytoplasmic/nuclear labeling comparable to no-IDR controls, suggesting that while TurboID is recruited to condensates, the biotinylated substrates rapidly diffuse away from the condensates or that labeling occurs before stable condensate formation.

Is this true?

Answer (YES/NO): NO